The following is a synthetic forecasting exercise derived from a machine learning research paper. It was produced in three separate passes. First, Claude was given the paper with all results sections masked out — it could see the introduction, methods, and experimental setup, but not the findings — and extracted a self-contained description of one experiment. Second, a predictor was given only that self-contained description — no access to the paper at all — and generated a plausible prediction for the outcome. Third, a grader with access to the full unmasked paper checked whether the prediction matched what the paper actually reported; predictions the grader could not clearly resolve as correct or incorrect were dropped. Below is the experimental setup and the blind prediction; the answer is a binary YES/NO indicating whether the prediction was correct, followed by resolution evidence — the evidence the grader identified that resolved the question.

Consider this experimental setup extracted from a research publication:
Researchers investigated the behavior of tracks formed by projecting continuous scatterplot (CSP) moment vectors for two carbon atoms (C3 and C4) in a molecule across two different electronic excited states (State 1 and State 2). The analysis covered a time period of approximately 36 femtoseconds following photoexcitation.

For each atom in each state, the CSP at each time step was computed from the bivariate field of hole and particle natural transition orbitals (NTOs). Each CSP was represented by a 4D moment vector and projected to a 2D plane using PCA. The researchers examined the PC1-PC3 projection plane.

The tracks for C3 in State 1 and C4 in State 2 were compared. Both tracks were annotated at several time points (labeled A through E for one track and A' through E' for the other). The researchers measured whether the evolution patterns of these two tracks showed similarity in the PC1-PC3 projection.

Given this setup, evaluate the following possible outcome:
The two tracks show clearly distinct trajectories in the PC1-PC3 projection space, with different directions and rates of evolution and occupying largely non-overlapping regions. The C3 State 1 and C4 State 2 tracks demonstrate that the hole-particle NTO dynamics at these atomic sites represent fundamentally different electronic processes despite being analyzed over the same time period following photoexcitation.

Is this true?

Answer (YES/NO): NO